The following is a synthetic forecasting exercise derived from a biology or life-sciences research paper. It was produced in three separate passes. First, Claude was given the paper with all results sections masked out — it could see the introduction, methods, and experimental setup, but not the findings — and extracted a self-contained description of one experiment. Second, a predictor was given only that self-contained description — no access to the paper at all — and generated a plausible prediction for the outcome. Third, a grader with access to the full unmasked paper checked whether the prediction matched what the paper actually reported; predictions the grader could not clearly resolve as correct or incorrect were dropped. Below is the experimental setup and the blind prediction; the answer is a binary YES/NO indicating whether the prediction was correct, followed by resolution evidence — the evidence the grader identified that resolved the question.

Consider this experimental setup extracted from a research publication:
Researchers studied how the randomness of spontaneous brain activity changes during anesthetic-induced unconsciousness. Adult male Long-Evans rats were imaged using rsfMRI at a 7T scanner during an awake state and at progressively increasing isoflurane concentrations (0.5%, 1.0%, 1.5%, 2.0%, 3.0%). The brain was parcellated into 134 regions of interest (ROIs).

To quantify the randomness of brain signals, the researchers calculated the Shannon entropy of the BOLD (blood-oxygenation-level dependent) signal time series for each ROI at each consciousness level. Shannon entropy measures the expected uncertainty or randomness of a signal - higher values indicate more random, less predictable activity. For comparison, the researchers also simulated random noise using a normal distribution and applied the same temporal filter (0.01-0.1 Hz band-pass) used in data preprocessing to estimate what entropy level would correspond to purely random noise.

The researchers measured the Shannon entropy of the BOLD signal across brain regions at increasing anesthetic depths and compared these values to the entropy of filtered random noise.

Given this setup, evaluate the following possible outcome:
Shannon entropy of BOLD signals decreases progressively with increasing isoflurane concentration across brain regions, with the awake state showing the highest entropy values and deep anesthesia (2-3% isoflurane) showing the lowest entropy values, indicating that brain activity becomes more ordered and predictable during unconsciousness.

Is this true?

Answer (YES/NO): NO